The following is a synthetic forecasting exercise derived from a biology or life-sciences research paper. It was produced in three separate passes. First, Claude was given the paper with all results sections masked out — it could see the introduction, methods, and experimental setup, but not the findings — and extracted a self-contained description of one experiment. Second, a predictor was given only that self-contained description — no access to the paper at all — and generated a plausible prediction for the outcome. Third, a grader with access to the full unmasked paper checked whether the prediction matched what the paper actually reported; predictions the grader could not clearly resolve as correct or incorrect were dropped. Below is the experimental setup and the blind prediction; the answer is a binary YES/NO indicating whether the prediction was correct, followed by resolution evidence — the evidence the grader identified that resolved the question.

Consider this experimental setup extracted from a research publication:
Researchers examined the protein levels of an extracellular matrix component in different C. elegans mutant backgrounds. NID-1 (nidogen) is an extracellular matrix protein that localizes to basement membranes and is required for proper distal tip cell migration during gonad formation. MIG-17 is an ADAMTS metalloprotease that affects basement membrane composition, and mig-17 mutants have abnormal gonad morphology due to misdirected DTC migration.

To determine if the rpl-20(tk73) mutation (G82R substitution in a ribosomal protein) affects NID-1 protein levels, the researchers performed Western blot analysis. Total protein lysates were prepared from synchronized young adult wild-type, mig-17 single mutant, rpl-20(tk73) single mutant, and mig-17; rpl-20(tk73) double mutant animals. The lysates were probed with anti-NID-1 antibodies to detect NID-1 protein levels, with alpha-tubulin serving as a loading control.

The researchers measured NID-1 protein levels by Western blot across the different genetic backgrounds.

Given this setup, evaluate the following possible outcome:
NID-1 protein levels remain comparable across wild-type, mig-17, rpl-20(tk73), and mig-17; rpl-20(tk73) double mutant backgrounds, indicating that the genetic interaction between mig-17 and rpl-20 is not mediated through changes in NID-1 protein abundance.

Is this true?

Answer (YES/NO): YES